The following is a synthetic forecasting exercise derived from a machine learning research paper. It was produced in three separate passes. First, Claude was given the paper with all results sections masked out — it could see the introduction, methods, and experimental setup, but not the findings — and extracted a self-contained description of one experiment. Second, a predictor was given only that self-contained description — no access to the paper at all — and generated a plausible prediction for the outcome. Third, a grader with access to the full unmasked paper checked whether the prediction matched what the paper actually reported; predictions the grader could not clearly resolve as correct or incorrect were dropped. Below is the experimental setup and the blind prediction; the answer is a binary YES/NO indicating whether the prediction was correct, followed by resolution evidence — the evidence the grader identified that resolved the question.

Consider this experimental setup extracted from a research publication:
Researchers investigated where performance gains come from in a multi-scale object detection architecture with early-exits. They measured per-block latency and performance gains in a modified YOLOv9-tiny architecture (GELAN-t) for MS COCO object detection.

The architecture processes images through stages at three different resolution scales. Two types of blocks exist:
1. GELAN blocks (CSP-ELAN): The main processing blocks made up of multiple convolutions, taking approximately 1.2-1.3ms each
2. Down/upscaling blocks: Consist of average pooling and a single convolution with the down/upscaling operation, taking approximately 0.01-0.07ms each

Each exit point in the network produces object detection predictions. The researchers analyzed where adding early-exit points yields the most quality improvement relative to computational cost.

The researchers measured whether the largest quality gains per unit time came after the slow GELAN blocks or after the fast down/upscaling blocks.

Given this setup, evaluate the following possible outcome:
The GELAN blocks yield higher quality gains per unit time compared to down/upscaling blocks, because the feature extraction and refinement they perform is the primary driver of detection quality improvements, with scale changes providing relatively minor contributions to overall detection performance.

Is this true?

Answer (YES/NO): NO